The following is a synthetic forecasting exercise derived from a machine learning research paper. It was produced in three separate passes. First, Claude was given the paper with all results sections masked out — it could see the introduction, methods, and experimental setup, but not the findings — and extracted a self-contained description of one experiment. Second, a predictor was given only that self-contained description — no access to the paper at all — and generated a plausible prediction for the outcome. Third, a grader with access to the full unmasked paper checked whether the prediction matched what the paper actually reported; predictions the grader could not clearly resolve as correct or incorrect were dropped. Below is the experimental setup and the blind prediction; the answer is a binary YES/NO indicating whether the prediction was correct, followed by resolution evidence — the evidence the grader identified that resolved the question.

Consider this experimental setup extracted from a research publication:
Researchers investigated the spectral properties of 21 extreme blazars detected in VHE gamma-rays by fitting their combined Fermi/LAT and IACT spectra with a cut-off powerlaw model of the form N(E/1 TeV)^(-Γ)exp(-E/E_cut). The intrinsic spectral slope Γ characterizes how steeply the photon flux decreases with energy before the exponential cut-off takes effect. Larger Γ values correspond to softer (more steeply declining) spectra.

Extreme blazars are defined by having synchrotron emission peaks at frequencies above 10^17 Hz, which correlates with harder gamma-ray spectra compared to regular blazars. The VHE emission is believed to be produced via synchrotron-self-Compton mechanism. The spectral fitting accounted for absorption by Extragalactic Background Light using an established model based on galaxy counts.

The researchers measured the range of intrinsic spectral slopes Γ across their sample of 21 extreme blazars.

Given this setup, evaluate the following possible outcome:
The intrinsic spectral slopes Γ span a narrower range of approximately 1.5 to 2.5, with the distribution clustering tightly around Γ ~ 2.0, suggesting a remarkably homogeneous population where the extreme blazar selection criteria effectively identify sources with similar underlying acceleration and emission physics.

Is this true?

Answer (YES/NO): NO